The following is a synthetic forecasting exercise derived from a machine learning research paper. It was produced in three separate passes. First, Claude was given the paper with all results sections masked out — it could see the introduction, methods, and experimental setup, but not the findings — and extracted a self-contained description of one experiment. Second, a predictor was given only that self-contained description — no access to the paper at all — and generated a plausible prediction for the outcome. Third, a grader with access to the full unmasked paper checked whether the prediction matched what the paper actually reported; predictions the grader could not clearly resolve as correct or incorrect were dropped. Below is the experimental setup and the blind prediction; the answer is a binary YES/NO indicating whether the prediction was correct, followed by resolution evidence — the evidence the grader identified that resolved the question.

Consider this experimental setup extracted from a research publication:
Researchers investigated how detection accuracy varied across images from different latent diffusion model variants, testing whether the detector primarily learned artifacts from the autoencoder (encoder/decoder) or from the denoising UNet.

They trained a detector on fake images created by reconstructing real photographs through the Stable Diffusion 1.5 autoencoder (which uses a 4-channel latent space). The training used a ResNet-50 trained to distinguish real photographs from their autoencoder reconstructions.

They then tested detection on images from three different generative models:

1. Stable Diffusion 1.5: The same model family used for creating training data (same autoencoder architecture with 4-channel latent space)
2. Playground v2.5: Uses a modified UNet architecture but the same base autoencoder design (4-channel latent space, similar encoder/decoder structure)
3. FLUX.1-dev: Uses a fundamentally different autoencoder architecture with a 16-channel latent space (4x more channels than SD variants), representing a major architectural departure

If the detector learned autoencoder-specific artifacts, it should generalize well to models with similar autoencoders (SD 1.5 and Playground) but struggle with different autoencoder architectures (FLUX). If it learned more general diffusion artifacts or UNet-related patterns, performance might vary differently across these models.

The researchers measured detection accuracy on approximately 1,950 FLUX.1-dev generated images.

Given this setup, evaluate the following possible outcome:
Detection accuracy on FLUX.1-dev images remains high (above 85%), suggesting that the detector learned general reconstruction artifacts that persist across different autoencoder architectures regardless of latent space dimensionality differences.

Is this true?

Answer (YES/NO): NO